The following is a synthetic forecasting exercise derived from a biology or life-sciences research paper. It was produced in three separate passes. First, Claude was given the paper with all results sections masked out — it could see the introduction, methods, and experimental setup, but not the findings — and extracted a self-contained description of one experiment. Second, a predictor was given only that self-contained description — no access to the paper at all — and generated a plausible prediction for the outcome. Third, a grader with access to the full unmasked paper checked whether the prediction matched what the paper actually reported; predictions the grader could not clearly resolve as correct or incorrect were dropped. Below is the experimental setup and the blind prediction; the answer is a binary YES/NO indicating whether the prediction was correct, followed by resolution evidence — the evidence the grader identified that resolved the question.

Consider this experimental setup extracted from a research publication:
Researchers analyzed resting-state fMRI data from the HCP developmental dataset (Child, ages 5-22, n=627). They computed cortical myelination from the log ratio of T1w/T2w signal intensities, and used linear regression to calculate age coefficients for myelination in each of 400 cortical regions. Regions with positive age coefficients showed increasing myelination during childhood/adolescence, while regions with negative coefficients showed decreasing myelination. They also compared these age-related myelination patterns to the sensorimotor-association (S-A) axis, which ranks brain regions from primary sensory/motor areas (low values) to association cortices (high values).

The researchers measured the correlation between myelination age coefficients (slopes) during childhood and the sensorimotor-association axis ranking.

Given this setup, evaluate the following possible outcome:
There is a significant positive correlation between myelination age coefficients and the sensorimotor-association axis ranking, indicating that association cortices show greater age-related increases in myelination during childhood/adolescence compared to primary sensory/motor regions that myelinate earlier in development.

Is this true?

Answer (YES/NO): NO